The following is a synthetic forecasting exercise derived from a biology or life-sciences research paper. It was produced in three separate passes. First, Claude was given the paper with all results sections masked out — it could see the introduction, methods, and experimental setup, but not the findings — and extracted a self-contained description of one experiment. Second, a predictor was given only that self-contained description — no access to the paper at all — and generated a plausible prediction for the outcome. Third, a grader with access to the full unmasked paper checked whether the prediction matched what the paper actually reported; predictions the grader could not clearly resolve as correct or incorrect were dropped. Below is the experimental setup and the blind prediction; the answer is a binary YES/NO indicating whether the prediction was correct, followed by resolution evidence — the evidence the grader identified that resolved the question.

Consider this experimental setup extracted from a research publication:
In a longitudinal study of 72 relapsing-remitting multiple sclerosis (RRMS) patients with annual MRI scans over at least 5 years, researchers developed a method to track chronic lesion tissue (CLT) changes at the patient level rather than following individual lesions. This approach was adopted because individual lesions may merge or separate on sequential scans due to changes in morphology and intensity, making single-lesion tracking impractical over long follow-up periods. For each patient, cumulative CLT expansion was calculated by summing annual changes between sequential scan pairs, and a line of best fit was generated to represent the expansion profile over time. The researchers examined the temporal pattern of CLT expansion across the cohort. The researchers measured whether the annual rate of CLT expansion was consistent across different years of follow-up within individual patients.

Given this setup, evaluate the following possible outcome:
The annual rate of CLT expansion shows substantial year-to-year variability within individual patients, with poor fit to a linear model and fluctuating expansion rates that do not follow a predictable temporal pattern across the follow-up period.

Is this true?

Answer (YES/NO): NO